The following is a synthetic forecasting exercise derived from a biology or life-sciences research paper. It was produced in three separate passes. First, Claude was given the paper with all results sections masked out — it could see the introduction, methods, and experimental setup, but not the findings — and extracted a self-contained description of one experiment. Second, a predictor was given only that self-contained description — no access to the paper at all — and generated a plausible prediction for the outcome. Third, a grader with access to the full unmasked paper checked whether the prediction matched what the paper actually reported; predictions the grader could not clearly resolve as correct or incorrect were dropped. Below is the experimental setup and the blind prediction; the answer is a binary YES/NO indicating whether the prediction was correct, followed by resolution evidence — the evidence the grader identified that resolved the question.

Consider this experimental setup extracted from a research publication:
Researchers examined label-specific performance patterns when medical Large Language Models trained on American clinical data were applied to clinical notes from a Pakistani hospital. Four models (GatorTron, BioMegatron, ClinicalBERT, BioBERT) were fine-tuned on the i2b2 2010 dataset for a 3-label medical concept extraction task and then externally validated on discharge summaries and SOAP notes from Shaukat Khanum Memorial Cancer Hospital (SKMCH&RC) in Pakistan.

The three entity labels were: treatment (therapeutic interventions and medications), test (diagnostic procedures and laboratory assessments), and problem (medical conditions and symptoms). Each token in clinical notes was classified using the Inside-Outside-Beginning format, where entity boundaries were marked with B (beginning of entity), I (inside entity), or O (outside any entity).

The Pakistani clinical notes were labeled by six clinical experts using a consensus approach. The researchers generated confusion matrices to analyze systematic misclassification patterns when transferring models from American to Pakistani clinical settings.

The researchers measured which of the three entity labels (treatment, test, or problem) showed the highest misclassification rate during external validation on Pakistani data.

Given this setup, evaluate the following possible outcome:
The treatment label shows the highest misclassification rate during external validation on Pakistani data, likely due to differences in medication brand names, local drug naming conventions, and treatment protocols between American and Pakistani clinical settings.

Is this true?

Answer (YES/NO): NO